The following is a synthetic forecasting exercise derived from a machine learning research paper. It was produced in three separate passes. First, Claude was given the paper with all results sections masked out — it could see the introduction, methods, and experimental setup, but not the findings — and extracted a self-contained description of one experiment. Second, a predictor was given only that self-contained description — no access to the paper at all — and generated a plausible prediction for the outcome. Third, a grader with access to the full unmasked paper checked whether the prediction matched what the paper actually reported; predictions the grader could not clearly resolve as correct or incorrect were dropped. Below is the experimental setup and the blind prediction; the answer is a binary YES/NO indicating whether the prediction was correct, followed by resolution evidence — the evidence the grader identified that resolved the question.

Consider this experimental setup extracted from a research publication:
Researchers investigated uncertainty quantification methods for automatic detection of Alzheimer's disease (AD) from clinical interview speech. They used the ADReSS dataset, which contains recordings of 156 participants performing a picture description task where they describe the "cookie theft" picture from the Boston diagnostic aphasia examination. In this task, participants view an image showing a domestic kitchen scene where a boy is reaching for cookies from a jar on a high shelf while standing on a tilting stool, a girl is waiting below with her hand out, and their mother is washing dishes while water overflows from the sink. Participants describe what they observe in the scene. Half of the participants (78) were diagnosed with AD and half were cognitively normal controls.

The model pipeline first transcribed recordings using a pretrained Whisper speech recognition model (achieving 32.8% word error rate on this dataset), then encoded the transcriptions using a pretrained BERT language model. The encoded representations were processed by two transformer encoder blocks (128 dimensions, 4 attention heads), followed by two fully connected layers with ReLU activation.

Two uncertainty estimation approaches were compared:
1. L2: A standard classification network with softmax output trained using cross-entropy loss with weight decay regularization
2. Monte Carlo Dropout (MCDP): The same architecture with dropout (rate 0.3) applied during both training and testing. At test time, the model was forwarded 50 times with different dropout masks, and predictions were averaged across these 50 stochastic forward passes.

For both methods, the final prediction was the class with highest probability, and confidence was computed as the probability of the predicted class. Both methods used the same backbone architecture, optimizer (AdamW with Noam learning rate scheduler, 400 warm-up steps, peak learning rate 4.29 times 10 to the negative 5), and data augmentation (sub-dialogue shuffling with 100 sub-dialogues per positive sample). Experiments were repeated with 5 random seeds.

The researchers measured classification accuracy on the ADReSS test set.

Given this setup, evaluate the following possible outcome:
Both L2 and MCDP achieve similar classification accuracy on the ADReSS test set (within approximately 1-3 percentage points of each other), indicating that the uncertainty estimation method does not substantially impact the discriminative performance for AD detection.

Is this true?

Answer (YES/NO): YES